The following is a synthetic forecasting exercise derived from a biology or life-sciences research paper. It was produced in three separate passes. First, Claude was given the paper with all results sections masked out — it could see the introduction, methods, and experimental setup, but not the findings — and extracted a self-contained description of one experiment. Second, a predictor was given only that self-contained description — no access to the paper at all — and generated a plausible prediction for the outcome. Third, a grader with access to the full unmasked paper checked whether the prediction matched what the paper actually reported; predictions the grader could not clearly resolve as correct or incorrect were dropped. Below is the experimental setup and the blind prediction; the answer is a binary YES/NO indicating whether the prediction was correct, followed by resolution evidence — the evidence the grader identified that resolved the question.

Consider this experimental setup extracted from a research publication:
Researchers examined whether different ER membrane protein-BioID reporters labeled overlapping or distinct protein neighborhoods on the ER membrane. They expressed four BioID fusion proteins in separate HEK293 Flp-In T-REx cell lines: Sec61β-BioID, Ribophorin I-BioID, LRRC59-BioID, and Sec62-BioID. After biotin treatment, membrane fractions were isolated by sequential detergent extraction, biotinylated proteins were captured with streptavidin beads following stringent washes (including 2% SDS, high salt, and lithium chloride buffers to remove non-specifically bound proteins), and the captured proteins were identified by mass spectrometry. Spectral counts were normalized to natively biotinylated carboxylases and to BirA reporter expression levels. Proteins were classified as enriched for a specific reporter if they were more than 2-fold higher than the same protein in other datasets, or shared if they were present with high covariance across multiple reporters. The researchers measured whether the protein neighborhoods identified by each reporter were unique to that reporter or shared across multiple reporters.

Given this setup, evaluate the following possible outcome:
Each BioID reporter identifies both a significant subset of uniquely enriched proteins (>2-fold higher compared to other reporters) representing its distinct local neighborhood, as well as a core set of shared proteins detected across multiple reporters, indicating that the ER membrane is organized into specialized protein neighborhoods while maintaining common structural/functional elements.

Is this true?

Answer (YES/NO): YES